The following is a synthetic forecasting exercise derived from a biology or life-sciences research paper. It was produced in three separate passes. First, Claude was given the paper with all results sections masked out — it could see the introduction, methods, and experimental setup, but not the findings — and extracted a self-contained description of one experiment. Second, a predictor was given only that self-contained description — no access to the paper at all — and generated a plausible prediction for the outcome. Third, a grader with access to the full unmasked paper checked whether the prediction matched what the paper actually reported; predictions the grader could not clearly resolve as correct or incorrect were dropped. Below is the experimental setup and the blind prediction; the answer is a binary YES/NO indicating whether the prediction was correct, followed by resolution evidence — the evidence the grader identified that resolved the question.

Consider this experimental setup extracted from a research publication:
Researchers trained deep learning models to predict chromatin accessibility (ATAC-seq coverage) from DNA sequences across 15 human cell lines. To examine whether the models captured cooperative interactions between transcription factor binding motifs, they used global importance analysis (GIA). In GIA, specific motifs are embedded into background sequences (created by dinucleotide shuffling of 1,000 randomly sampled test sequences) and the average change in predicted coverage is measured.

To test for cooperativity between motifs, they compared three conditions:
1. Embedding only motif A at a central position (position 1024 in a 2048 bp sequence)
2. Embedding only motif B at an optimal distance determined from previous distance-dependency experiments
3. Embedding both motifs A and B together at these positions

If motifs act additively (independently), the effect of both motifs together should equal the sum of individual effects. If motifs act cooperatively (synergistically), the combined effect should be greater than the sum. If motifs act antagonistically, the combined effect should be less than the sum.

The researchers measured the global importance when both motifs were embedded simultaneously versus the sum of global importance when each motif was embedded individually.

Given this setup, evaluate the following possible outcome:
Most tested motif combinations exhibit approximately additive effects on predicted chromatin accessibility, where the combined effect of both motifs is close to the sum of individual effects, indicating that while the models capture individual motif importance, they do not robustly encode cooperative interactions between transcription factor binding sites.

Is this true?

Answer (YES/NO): NO